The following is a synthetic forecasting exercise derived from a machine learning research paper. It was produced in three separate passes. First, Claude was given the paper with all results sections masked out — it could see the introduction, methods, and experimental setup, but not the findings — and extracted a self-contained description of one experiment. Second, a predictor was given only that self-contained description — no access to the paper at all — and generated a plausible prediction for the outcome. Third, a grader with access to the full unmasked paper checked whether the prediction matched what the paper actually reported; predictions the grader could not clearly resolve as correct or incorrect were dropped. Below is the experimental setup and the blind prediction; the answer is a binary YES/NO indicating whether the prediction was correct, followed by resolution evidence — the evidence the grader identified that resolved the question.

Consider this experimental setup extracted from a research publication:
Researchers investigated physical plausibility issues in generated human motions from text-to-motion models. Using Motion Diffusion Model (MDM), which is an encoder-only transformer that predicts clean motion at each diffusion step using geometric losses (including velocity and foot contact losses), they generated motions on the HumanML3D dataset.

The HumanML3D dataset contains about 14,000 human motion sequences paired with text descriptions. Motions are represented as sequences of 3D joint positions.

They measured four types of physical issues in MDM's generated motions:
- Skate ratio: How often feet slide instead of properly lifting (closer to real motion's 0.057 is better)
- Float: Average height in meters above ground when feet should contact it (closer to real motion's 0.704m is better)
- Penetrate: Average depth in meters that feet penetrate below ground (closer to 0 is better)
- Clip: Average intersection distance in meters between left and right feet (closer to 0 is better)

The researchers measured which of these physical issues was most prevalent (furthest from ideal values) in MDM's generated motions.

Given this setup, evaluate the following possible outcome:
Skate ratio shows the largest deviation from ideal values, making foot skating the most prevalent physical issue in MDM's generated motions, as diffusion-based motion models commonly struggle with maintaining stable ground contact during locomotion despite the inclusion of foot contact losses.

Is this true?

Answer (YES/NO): NO